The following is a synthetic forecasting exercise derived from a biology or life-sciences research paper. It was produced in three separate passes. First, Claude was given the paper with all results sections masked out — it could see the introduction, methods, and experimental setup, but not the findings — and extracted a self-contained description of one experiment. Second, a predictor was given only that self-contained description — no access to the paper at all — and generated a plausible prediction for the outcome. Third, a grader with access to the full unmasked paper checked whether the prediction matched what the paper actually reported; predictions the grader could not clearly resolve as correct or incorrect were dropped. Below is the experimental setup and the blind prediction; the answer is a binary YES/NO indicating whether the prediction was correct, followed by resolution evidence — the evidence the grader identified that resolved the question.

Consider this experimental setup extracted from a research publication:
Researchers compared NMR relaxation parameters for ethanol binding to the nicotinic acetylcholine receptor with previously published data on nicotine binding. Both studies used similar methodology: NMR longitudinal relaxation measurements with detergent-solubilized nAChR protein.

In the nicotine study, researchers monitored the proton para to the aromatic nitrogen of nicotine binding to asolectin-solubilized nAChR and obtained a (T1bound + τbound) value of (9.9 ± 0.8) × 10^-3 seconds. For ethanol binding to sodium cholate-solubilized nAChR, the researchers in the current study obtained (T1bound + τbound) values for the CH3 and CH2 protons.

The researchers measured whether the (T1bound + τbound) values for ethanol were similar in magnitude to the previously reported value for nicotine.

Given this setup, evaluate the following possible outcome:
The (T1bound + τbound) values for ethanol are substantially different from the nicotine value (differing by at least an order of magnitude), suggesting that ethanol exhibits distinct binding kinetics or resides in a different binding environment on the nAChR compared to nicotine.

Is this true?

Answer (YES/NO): NO